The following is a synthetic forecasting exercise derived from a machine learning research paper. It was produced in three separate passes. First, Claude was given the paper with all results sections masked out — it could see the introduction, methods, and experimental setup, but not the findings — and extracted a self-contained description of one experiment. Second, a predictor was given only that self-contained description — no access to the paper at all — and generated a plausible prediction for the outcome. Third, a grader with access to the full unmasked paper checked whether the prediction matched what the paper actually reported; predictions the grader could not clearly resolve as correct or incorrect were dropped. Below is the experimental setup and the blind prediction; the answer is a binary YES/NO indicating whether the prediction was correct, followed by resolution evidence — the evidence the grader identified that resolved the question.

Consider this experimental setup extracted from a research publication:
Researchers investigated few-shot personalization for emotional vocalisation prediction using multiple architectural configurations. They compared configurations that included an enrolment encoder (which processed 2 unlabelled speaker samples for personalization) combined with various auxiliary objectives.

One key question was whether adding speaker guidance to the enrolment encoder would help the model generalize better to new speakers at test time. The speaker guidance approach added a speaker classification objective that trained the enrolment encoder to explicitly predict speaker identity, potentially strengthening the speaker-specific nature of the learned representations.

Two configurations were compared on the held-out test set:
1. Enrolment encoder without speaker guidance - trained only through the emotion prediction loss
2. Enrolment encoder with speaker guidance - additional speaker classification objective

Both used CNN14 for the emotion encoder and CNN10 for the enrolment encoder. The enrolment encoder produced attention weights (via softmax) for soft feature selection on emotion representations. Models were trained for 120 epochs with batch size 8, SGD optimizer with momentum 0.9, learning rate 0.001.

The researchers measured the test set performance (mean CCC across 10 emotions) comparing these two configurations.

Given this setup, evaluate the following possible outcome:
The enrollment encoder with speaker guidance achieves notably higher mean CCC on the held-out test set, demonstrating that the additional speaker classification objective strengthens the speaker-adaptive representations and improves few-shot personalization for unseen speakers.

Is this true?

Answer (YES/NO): NO